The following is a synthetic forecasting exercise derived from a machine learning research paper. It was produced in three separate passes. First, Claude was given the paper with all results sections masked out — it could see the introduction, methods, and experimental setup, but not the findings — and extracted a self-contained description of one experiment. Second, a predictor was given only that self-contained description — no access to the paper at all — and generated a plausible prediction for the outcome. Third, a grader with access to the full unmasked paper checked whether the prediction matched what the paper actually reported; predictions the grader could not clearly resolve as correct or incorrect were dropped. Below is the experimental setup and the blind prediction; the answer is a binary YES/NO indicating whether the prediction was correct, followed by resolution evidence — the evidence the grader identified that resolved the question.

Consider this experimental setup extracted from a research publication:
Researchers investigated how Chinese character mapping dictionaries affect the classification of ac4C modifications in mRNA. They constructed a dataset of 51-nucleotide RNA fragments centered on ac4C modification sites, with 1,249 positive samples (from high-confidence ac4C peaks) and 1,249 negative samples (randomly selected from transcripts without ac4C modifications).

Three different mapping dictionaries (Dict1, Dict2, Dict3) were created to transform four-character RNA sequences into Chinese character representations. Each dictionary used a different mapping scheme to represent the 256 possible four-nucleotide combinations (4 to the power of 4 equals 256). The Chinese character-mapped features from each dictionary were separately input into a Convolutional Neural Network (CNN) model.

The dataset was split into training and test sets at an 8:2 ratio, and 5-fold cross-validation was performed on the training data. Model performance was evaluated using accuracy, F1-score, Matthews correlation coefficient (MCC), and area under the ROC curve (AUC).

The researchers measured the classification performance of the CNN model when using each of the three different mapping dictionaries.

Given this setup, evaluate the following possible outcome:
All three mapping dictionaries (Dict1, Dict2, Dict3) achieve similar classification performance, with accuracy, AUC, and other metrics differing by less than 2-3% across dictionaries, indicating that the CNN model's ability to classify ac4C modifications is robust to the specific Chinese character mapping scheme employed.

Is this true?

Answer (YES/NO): YES